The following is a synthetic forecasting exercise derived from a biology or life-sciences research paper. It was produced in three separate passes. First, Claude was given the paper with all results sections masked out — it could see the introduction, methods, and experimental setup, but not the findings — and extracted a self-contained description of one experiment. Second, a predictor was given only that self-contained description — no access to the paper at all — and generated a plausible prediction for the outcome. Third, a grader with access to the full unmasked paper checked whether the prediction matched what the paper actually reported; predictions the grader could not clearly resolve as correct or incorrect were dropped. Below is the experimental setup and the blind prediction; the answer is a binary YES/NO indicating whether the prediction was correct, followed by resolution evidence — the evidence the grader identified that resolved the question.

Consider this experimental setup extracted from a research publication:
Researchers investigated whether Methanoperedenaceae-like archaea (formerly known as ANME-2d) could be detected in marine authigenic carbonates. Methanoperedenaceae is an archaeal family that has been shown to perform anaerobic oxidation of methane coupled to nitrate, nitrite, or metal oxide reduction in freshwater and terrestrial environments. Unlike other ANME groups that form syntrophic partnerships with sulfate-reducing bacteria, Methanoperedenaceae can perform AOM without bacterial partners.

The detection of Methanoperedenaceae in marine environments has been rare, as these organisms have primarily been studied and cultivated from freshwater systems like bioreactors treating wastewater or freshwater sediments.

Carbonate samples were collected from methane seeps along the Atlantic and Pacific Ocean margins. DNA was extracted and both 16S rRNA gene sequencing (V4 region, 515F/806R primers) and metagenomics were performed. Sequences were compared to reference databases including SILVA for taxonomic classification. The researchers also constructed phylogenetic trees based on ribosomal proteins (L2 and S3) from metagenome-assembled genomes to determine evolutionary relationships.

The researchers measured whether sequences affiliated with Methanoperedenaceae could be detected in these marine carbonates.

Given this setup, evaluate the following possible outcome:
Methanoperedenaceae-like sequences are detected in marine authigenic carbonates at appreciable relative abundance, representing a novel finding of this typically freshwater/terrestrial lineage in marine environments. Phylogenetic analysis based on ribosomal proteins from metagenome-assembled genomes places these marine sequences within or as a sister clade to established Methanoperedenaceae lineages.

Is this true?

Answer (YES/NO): NO